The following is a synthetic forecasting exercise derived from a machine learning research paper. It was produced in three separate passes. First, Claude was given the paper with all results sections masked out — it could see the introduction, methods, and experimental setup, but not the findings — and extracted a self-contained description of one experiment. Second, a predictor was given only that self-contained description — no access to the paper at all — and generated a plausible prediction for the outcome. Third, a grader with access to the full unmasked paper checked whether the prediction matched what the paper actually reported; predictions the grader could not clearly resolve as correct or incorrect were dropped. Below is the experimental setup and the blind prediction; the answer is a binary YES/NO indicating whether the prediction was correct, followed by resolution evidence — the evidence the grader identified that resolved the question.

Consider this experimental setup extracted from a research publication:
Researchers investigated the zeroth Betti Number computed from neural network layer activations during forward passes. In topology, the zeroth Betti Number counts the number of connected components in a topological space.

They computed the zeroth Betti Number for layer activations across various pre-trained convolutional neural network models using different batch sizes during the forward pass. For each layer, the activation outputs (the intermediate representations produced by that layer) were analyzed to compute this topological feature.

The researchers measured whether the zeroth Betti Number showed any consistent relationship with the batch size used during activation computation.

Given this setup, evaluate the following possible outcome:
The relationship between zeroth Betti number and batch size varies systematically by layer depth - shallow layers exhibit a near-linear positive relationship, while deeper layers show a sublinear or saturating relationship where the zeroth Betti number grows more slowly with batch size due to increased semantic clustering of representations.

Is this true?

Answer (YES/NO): NO